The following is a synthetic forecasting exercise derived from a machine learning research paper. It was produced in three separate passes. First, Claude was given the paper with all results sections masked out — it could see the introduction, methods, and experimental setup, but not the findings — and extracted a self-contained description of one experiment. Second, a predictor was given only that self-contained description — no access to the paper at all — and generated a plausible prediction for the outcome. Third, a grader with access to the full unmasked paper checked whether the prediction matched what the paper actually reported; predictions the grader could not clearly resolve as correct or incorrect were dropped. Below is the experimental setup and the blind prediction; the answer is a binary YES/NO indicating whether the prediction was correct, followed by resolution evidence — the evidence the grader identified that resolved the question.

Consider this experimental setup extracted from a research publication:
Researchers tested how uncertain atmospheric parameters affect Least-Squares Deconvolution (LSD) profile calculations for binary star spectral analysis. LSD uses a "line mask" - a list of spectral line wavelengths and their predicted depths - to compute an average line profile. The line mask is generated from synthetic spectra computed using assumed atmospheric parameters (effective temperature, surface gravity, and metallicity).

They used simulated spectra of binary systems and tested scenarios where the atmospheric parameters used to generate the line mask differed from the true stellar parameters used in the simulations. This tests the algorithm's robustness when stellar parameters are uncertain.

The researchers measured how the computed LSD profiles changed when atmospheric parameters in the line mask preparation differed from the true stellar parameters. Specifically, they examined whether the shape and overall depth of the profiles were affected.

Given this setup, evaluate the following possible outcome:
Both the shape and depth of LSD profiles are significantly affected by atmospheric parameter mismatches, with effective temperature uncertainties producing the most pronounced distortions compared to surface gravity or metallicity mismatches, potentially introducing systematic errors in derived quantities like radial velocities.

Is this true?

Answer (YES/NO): NO